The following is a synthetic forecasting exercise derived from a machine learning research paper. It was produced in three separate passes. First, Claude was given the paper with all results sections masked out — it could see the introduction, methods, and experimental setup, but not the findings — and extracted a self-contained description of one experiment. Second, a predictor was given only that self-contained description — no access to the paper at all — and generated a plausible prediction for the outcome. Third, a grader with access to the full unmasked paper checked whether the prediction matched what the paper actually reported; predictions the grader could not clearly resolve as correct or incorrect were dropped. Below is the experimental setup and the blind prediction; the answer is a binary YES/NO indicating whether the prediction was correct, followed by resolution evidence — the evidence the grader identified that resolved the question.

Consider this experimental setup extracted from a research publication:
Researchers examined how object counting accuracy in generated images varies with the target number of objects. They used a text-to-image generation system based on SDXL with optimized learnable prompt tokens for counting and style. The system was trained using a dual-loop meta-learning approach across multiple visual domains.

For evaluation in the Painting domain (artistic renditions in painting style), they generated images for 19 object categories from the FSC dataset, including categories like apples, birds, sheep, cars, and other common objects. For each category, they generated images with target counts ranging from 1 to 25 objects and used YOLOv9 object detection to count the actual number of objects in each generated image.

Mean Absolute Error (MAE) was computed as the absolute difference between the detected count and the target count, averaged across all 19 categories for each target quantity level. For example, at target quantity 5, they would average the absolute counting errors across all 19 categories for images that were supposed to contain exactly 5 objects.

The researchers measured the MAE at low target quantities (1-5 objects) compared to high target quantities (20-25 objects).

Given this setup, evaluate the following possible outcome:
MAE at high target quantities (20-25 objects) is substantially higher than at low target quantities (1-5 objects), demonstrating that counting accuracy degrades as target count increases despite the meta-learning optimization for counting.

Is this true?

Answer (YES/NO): YES